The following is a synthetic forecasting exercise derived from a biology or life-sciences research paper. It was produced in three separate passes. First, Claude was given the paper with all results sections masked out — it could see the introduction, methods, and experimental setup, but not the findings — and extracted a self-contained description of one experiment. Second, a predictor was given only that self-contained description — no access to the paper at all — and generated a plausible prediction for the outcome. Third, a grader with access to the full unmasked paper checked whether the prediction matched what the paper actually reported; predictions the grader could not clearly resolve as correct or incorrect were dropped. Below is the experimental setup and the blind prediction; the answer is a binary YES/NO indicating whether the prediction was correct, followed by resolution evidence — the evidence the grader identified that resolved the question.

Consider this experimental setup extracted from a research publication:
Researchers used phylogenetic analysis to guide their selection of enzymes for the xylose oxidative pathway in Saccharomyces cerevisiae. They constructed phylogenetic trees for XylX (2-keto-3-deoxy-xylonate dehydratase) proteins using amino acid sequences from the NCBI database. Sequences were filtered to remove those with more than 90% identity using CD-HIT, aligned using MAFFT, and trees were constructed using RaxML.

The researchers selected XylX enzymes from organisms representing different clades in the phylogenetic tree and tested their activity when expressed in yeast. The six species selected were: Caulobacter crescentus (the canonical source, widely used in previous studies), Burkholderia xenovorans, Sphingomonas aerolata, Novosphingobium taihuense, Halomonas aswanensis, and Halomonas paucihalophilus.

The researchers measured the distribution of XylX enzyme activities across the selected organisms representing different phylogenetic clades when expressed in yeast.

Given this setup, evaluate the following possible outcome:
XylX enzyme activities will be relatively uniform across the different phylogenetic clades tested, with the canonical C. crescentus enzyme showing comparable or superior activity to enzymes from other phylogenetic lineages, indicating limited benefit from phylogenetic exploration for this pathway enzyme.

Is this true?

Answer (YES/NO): NO